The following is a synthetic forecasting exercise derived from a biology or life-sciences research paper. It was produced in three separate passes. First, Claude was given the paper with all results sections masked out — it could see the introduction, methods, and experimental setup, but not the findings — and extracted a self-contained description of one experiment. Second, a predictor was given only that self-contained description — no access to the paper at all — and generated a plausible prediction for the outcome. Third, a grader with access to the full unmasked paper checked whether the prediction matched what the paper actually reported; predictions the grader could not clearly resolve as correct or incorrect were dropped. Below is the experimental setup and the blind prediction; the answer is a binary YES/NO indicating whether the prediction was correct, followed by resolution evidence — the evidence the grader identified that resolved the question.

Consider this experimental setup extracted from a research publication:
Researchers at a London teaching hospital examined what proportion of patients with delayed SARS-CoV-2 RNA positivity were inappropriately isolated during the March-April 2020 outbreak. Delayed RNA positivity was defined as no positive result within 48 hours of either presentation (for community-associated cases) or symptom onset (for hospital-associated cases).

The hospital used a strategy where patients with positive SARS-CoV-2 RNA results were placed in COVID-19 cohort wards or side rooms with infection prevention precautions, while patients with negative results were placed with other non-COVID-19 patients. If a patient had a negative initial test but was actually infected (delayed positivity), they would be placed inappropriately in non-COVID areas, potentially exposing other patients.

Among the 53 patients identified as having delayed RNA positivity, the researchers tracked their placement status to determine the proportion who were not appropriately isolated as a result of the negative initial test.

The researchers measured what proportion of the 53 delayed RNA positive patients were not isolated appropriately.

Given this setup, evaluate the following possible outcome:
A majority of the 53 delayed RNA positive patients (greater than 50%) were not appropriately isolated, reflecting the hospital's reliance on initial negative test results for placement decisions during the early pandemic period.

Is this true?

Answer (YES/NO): YES